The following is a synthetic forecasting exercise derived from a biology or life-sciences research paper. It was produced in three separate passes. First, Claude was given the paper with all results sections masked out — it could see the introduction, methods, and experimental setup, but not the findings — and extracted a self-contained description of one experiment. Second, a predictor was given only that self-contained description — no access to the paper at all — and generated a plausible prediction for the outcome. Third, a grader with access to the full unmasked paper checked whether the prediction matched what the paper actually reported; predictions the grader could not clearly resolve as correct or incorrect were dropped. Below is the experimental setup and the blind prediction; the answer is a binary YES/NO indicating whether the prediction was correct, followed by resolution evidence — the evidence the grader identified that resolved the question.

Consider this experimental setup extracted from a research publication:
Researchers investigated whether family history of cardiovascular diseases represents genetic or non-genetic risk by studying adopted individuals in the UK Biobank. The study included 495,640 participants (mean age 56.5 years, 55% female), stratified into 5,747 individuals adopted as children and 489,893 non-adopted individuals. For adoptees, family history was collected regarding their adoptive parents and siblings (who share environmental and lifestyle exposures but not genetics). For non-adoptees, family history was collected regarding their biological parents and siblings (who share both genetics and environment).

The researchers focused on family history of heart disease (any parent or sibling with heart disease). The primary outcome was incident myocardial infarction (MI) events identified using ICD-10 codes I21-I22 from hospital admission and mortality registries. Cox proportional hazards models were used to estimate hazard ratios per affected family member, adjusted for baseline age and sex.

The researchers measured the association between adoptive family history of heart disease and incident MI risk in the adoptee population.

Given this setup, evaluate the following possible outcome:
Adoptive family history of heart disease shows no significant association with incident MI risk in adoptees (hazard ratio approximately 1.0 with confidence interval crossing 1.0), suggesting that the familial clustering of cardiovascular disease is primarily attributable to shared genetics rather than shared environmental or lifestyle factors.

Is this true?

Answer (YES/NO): YES